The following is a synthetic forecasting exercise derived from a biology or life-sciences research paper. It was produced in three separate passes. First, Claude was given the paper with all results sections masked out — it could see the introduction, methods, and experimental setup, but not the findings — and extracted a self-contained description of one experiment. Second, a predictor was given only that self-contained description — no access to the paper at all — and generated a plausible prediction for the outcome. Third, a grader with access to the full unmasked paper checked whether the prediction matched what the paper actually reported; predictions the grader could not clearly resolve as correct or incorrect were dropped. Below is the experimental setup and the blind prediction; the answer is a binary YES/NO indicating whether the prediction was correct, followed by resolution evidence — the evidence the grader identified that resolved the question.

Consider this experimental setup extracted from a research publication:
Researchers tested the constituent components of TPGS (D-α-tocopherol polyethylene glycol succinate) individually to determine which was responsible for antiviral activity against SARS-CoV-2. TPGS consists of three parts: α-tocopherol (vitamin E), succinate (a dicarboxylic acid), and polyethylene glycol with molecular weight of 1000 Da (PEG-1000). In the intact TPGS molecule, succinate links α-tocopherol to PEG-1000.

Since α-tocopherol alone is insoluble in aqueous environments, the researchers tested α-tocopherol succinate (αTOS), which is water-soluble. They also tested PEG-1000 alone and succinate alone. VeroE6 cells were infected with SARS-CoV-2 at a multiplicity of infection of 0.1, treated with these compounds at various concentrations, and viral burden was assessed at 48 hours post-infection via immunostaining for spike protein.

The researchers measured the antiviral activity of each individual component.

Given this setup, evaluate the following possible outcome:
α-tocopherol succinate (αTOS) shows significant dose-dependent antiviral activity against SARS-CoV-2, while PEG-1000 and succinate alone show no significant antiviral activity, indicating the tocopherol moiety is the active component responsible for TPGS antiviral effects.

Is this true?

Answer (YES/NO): YES